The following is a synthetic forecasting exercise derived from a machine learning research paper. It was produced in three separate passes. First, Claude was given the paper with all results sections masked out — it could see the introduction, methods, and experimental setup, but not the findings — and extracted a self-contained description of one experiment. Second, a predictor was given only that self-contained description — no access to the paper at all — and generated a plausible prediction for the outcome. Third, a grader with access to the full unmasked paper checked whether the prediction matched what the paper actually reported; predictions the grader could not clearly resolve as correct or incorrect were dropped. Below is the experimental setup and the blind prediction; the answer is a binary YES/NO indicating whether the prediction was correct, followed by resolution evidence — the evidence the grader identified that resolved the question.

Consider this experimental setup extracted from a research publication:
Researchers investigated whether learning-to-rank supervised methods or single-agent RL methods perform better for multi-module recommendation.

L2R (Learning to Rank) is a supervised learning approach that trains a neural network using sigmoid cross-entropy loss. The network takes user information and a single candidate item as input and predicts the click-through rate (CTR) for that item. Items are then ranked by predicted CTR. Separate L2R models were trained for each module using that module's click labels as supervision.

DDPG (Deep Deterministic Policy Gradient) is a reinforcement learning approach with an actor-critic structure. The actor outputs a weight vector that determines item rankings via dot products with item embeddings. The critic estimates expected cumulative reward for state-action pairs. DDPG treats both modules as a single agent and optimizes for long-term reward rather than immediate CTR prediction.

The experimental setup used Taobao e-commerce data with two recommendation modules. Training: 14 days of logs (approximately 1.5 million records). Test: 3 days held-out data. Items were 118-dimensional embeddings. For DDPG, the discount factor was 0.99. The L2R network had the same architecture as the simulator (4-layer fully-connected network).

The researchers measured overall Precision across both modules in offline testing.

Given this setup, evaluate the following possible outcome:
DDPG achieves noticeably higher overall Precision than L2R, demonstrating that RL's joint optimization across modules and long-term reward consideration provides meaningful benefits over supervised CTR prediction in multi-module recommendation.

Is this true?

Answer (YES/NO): YES